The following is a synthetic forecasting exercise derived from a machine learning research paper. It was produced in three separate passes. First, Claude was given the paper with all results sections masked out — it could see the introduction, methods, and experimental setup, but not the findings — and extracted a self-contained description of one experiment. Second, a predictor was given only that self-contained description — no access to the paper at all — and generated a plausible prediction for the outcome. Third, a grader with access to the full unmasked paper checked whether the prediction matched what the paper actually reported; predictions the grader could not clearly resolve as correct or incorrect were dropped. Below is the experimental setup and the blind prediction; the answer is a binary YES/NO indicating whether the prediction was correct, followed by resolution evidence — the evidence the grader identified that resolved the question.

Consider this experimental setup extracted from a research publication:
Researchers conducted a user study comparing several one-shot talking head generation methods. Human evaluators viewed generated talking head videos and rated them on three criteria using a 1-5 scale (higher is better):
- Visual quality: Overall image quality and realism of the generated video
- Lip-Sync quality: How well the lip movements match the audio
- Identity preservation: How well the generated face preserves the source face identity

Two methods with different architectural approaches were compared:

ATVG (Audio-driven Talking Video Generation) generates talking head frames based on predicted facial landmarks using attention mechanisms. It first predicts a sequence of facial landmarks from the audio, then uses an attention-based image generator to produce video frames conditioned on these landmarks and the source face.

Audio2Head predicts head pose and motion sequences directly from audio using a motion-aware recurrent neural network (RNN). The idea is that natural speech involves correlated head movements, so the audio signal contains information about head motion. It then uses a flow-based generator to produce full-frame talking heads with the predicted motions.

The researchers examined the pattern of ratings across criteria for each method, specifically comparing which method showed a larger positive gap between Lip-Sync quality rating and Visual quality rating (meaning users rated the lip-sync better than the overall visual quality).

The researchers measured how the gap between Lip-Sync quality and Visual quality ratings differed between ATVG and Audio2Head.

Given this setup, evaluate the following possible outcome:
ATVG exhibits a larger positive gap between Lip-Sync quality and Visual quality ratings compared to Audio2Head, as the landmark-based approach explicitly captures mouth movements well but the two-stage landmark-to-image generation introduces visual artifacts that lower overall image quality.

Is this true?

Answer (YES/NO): YES